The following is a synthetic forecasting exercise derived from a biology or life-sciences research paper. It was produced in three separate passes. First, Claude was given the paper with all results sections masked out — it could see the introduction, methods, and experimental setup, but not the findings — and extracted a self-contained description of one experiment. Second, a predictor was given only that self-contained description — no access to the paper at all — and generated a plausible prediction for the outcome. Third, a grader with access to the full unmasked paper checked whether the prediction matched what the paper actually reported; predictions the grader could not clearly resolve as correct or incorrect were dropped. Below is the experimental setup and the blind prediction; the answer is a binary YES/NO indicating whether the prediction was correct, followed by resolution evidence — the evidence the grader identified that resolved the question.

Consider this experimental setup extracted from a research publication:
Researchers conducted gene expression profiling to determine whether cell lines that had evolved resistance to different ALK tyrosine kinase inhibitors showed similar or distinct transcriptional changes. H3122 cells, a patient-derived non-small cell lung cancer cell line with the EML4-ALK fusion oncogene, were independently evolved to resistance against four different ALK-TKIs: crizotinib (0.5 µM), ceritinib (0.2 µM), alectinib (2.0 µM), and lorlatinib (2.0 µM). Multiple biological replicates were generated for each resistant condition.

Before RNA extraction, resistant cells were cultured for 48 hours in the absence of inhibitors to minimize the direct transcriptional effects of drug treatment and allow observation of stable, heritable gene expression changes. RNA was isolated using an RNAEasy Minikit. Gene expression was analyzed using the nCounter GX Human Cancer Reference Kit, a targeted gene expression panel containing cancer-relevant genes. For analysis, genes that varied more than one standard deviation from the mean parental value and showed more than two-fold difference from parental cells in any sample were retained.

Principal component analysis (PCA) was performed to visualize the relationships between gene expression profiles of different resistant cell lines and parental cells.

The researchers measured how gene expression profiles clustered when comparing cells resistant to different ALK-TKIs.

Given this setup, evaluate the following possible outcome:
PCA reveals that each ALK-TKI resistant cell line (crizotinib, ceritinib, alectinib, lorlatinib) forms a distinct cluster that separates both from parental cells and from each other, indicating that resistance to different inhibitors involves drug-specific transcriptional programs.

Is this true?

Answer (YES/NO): NO